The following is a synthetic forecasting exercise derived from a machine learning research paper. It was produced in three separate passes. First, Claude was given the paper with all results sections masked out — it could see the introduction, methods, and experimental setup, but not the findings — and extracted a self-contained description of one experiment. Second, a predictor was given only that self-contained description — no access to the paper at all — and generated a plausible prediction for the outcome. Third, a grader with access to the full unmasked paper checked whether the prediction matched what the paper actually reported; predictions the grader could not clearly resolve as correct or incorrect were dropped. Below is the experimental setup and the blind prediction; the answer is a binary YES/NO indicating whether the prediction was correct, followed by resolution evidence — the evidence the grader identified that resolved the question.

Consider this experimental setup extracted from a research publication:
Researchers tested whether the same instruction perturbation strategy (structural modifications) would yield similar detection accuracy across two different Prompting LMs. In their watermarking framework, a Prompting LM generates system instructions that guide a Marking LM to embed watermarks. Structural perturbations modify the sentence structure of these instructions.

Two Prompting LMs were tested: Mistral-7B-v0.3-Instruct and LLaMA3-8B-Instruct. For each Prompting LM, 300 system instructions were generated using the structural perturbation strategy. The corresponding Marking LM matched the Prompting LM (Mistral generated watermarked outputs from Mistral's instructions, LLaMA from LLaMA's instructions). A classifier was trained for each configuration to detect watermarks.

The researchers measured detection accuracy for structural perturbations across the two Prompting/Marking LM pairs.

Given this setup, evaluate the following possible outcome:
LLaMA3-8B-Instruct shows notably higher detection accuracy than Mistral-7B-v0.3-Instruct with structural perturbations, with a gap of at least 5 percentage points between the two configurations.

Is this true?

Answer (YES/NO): YES